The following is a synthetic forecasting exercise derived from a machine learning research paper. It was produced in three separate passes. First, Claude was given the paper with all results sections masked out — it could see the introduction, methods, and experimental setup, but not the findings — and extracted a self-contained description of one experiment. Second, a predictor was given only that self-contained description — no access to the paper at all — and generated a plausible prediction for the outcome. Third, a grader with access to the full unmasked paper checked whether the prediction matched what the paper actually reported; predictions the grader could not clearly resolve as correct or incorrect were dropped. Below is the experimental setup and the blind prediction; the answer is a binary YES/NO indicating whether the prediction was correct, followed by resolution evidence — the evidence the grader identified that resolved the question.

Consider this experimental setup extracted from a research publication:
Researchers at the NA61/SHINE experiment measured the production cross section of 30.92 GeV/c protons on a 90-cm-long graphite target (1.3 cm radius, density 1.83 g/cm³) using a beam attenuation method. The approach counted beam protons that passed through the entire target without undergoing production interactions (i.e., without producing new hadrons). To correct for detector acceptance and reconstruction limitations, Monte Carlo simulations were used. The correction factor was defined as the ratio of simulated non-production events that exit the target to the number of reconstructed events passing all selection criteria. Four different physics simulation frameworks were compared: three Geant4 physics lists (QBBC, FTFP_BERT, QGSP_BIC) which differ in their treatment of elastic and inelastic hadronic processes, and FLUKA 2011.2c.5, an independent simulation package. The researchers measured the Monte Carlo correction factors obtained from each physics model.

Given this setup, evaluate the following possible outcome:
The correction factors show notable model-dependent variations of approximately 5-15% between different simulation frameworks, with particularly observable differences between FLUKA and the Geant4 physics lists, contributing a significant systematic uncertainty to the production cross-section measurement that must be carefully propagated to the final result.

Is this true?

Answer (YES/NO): NO